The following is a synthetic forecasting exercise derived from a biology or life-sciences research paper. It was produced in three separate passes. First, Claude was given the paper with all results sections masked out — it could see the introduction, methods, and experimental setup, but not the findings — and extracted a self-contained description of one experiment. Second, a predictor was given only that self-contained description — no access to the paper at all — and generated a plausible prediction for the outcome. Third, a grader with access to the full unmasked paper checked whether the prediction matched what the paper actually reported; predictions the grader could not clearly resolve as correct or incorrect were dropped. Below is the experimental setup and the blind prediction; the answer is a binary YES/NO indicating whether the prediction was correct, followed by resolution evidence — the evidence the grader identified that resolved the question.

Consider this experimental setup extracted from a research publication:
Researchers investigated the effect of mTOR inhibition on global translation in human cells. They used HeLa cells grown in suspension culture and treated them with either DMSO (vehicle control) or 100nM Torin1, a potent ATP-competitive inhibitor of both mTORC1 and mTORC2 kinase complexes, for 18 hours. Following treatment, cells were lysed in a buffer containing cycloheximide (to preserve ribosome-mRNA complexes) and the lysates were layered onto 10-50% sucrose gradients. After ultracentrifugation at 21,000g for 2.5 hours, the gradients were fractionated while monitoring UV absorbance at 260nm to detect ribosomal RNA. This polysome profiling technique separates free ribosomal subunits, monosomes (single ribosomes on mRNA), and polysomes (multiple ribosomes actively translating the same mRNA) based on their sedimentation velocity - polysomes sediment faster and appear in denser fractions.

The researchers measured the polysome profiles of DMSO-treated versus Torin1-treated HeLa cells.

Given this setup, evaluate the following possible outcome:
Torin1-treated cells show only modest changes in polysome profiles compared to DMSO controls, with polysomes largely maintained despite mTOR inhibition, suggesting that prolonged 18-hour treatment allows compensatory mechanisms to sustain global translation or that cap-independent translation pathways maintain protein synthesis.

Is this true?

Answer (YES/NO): NO